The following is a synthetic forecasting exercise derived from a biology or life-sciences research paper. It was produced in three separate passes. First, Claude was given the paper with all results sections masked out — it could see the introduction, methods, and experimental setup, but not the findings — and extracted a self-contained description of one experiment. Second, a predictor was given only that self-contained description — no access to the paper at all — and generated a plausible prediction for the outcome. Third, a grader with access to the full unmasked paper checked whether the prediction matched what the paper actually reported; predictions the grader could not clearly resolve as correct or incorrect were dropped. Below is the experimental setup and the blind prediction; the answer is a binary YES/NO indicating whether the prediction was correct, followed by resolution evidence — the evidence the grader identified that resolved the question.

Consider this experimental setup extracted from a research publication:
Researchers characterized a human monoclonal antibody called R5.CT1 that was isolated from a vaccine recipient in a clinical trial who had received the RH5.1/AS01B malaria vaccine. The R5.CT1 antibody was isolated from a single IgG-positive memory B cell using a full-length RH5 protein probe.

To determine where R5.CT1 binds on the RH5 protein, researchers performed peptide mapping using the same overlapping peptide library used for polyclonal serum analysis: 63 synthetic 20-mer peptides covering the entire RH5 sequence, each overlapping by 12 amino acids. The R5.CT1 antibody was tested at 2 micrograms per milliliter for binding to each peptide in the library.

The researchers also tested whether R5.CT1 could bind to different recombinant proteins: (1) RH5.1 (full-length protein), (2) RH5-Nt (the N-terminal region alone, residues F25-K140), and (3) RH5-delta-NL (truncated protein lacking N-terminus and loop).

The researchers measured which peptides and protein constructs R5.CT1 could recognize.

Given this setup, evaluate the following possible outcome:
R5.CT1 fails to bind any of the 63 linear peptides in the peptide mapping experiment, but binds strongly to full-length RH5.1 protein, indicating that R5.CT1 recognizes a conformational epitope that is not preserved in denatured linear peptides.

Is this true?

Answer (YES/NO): NO